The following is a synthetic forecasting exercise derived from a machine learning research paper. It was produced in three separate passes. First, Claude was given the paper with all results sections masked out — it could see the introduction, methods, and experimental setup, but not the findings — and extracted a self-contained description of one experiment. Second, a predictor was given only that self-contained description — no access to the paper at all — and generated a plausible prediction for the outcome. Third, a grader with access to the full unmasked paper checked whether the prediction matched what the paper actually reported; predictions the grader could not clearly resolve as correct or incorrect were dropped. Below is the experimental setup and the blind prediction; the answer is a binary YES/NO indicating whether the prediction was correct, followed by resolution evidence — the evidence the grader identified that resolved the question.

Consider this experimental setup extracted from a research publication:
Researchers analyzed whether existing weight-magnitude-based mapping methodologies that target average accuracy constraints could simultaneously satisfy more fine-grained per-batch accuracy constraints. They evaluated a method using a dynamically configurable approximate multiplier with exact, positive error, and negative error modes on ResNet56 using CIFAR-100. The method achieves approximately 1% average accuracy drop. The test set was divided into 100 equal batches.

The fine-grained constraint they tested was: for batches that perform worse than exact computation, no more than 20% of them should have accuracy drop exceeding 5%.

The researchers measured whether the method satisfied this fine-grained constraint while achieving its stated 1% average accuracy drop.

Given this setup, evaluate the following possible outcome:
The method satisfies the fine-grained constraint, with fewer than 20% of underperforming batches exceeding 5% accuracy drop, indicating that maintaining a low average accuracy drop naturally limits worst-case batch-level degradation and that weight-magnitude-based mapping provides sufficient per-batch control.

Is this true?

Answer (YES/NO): NO